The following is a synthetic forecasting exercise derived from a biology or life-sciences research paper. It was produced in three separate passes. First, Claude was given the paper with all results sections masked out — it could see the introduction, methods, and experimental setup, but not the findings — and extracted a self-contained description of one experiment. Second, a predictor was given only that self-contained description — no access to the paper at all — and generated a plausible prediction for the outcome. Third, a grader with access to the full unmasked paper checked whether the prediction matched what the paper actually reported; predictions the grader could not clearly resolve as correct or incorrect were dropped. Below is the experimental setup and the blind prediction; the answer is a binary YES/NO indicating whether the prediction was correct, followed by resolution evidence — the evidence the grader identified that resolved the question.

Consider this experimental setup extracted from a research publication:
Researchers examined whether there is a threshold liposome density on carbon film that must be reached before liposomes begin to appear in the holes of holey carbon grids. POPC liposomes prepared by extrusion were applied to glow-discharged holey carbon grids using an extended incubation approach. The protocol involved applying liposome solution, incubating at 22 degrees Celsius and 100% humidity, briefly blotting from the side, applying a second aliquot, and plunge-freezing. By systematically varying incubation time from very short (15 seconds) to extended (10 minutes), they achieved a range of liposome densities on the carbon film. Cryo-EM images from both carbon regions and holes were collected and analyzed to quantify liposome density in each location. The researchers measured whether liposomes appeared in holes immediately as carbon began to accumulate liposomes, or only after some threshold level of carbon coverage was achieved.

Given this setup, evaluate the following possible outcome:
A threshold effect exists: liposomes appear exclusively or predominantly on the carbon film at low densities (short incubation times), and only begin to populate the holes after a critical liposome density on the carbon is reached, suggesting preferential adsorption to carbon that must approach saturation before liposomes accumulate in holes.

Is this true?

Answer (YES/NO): YES